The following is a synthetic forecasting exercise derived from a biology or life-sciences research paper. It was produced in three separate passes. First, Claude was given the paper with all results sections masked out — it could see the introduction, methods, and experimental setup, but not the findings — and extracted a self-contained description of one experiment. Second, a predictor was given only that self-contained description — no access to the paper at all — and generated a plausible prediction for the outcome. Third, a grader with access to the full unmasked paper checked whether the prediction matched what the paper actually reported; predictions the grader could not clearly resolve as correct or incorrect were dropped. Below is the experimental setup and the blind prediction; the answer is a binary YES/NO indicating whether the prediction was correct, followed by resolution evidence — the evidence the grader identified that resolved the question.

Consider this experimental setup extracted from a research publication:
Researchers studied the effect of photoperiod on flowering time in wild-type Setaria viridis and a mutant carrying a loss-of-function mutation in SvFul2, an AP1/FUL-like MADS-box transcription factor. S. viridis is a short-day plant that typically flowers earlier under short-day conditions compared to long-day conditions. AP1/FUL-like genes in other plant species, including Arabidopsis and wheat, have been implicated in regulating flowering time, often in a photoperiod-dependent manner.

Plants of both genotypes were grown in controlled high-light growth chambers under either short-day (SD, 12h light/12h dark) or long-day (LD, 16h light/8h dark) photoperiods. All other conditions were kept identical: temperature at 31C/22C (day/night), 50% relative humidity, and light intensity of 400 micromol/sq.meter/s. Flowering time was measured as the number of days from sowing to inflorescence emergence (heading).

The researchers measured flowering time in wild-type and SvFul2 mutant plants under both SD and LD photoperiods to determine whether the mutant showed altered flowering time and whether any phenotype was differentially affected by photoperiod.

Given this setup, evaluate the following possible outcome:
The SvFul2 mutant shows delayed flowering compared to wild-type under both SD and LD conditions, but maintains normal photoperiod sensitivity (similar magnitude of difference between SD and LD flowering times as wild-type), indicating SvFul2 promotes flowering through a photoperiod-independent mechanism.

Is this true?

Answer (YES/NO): NO